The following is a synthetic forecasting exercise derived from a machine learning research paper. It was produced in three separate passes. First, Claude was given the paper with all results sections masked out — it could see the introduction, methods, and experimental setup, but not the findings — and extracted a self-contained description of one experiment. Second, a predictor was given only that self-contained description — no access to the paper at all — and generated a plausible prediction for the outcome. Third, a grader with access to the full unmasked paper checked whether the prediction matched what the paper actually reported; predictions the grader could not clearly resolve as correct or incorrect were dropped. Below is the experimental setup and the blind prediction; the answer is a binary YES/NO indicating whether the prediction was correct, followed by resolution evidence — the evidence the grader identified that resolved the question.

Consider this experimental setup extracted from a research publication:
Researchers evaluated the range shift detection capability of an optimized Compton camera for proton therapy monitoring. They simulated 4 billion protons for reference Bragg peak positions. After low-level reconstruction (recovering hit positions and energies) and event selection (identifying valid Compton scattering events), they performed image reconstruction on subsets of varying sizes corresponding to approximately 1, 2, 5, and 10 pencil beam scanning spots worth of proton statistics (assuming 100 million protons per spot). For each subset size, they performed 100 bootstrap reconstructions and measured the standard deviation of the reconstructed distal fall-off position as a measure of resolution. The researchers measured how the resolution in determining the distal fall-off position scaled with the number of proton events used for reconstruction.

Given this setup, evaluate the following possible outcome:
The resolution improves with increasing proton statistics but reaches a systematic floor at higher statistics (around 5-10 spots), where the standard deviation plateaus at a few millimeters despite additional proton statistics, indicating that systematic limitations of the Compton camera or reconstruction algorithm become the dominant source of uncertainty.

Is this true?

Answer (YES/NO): NO